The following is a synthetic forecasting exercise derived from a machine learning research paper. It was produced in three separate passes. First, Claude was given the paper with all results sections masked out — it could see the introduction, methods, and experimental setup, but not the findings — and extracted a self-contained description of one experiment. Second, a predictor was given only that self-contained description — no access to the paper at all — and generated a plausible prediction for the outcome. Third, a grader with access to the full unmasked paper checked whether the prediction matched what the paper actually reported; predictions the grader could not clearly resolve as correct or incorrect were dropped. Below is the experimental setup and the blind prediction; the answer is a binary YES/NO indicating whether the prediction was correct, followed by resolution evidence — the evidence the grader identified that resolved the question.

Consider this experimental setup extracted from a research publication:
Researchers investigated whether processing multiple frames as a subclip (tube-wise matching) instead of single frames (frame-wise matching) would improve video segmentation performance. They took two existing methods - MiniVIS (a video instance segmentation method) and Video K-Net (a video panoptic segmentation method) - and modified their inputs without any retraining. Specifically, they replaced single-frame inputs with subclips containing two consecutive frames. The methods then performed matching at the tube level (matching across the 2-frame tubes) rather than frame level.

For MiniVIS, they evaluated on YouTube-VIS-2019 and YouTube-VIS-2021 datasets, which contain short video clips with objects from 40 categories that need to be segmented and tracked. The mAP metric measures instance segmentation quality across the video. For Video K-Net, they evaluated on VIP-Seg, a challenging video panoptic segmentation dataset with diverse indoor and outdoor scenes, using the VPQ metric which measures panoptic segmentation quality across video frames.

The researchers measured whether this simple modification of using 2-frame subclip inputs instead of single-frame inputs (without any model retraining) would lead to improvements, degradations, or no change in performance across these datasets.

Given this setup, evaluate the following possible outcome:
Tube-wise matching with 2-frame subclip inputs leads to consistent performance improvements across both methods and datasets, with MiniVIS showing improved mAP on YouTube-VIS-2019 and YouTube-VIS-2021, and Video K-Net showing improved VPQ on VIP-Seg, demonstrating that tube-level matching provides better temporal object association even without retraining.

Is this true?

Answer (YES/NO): YES